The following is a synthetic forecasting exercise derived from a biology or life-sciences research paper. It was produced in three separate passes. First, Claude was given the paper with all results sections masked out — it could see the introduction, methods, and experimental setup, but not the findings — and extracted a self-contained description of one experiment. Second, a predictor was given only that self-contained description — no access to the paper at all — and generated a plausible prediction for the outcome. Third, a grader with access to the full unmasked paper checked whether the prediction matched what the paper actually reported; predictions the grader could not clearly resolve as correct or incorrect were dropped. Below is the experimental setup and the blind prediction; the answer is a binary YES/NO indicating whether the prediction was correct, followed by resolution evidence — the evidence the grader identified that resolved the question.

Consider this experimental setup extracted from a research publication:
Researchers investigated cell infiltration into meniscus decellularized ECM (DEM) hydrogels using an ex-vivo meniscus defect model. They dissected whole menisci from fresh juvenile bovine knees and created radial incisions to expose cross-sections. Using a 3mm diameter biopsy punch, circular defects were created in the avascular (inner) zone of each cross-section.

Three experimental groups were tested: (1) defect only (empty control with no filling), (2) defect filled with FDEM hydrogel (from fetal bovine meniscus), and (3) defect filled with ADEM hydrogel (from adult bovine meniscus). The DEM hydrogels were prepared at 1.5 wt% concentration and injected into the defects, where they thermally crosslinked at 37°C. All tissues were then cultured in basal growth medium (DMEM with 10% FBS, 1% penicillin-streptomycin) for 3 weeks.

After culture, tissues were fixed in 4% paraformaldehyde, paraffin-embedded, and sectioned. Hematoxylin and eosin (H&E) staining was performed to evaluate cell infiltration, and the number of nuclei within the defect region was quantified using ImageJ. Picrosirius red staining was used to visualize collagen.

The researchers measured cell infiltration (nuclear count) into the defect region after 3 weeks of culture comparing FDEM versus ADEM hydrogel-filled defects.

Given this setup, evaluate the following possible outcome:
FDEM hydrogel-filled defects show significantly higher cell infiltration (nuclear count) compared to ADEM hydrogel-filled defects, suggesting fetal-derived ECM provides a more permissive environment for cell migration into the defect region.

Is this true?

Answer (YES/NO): NO